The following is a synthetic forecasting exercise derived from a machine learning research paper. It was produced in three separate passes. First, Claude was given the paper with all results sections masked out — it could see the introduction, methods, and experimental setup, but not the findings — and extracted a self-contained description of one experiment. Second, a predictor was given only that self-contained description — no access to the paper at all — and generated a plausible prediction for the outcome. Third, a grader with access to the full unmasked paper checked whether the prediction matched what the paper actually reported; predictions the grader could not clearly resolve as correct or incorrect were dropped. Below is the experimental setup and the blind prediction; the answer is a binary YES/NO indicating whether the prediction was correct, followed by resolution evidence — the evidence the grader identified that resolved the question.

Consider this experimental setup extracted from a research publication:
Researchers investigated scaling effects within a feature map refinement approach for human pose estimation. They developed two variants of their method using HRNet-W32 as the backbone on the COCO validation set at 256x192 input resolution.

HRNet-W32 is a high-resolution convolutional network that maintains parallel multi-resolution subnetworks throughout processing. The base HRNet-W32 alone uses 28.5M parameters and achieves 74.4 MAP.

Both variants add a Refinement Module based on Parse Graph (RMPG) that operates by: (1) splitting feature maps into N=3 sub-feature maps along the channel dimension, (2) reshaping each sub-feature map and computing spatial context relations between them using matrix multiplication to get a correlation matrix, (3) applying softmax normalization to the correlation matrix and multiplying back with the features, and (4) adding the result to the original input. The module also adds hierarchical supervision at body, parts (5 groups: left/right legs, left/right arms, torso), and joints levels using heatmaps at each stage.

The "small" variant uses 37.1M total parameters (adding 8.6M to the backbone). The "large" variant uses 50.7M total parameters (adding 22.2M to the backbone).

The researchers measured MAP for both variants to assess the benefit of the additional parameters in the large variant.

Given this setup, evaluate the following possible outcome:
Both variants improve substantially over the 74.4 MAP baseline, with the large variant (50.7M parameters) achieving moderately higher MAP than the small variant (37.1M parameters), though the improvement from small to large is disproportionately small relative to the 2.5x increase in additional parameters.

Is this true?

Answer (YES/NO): YES